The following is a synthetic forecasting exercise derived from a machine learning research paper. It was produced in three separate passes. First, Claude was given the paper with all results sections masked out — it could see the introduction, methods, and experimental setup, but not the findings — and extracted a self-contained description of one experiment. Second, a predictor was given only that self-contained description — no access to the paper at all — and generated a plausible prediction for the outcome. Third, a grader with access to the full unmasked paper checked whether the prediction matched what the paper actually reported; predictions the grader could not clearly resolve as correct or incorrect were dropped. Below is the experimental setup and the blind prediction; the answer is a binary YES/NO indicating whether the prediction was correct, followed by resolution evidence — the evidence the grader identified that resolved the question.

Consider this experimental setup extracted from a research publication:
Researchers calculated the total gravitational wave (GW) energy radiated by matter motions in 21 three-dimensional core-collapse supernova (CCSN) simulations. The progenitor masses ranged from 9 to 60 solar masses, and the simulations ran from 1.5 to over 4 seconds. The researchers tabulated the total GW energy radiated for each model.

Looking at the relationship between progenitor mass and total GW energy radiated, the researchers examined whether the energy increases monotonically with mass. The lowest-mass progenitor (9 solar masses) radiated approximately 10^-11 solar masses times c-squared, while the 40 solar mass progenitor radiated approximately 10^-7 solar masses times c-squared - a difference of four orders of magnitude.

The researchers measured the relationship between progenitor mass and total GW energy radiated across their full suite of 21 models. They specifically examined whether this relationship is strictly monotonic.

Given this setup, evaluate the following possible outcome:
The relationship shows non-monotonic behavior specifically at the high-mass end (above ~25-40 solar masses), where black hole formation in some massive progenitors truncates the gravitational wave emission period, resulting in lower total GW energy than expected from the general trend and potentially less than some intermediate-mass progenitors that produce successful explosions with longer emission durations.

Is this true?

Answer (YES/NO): NO